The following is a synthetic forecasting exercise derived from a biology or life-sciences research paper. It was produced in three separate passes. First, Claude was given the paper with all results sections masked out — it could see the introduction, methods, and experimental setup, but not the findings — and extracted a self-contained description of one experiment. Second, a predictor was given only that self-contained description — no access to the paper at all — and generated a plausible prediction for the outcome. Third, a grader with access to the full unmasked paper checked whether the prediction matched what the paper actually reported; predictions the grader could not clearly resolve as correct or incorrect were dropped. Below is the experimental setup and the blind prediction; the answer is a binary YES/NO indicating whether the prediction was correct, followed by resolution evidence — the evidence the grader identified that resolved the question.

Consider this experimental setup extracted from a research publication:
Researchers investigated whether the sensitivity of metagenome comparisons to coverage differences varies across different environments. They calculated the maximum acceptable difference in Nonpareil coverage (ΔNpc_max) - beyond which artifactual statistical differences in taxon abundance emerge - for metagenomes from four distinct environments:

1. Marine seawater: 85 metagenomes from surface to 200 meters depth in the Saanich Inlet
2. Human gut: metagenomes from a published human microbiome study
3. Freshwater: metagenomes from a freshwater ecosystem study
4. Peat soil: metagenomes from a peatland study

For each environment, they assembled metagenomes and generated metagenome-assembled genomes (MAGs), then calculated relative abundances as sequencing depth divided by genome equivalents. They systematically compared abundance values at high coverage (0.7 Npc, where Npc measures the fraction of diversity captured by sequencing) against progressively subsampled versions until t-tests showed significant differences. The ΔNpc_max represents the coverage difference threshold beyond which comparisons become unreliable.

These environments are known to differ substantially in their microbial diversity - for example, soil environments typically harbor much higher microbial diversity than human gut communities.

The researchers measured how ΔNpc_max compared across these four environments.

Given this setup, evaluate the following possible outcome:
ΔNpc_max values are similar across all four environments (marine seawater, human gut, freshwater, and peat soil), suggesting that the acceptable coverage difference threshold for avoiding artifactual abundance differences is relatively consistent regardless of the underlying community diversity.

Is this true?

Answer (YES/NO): YES